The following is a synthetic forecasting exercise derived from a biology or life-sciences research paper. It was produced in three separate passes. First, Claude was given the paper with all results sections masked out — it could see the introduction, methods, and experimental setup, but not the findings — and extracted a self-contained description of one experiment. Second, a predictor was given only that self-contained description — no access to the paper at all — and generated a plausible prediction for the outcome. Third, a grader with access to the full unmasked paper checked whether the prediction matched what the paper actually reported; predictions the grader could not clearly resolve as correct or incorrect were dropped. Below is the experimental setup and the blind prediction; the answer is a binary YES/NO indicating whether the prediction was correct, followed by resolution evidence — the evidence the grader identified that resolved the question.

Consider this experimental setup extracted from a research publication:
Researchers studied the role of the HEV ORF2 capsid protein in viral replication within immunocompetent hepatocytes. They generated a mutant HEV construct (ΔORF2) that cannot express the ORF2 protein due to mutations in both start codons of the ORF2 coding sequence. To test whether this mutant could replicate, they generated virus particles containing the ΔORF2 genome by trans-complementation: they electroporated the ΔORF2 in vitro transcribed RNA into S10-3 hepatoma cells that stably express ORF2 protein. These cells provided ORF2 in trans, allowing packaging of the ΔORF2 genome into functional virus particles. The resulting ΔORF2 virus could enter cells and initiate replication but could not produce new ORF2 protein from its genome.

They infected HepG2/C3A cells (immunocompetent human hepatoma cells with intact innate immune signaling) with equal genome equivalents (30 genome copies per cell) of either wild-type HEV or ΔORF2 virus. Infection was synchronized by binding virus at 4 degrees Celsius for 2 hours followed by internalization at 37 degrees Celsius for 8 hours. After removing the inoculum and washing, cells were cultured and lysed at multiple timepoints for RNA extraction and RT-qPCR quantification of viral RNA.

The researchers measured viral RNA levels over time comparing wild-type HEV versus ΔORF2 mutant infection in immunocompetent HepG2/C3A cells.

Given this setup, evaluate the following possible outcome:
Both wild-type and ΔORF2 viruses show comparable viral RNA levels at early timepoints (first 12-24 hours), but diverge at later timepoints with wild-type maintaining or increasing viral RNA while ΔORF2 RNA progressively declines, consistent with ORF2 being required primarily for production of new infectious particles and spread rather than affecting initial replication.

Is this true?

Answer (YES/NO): NO